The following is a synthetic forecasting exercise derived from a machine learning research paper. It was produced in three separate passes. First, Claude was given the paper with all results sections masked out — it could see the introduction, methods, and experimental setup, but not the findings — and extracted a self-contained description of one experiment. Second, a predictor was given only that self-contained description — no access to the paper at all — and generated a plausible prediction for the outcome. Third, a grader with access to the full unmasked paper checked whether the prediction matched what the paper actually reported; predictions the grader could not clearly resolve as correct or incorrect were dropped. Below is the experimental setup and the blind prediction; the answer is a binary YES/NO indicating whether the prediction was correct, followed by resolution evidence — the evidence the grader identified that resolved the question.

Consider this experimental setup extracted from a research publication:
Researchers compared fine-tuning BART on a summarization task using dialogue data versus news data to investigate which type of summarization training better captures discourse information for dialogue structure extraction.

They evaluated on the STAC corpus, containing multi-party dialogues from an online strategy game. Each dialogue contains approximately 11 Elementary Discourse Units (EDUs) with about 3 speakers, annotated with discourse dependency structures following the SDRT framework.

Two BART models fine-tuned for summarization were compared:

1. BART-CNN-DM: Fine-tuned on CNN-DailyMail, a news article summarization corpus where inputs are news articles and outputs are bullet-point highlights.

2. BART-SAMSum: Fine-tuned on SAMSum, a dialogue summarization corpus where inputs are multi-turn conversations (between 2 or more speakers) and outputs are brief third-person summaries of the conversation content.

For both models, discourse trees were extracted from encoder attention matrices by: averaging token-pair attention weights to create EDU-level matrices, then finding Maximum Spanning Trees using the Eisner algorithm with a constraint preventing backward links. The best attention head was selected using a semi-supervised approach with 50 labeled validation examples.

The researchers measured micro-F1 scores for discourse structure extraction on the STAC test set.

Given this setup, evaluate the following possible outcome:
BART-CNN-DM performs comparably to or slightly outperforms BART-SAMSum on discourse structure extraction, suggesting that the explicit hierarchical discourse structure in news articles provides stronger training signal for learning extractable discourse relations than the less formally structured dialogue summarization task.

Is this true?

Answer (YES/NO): YES